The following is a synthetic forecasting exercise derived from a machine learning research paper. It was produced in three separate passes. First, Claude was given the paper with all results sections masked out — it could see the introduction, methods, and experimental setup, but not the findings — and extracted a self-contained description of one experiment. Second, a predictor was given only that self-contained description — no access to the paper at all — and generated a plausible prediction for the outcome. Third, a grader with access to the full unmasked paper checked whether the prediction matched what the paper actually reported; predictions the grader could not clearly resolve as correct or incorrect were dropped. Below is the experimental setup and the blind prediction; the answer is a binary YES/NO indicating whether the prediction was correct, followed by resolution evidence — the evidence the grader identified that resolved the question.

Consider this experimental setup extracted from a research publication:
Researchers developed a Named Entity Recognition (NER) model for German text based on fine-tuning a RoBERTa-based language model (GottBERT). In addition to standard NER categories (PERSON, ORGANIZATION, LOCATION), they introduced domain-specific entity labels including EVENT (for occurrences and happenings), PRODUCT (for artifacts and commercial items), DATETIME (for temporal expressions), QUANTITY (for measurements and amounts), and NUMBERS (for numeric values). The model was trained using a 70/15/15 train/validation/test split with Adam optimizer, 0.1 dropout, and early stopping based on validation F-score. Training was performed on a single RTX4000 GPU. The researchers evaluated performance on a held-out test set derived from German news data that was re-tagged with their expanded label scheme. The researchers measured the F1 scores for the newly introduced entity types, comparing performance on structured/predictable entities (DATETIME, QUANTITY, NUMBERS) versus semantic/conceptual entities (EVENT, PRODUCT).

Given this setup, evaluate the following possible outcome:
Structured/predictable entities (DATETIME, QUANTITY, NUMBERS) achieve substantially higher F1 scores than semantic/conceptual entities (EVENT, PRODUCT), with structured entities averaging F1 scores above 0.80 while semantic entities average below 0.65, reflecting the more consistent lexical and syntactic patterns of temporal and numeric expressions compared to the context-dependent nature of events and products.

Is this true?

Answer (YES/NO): YES